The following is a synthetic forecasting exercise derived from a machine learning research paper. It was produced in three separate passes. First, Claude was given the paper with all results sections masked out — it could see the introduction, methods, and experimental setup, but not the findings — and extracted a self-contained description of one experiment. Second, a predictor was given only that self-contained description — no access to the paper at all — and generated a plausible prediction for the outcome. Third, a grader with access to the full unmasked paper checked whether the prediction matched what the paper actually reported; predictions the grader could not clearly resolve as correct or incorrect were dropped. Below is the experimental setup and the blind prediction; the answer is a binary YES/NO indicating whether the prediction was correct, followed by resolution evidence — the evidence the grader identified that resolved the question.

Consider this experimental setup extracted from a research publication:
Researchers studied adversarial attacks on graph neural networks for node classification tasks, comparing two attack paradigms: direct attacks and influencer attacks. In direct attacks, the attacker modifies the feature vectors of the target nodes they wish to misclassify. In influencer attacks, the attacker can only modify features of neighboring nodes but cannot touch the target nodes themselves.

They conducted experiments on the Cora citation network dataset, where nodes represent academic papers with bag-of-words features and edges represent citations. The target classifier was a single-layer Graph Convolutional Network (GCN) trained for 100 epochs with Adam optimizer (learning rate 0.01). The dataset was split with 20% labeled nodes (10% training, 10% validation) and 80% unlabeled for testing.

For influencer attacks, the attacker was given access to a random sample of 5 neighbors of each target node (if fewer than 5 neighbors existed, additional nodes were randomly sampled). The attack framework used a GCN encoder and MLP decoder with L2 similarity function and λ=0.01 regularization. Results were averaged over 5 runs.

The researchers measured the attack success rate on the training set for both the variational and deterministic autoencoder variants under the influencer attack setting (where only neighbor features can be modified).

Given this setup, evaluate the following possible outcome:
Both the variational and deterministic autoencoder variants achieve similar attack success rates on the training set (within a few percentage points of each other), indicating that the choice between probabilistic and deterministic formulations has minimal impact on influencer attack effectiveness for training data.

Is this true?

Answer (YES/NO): YES